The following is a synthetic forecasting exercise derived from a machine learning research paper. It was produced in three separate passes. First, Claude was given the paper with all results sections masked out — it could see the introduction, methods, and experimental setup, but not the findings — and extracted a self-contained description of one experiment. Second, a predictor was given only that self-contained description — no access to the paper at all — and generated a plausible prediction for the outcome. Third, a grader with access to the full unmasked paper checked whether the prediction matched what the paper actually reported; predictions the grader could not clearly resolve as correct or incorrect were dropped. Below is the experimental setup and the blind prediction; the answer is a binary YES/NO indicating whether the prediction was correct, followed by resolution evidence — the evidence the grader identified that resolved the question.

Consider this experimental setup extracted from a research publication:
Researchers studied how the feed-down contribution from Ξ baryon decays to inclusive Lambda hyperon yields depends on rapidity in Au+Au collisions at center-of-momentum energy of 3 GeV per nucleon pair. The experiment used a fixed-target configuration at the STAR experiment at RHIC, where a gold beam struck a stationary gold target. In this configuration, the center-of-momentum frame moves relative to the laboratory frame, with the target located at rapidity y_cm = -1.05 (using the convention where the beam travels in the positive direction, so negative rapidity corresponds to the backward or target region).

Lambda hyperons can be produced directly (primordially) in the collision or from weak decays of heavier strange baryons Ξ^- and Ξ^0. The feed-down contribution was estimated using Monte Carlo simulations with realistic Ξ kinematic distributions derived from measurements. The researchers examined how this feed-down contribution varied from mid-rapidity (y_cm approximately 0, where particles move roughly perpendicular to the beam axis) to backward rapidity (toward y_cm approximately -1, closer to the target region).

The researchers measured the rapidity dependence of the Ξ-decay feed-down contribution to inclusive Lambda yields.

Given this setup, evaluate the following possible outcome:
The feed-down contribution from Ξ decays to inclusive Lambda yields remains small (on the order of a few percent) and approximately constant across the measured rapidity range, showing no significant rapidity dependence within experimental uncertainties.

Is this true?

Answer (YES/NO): NO